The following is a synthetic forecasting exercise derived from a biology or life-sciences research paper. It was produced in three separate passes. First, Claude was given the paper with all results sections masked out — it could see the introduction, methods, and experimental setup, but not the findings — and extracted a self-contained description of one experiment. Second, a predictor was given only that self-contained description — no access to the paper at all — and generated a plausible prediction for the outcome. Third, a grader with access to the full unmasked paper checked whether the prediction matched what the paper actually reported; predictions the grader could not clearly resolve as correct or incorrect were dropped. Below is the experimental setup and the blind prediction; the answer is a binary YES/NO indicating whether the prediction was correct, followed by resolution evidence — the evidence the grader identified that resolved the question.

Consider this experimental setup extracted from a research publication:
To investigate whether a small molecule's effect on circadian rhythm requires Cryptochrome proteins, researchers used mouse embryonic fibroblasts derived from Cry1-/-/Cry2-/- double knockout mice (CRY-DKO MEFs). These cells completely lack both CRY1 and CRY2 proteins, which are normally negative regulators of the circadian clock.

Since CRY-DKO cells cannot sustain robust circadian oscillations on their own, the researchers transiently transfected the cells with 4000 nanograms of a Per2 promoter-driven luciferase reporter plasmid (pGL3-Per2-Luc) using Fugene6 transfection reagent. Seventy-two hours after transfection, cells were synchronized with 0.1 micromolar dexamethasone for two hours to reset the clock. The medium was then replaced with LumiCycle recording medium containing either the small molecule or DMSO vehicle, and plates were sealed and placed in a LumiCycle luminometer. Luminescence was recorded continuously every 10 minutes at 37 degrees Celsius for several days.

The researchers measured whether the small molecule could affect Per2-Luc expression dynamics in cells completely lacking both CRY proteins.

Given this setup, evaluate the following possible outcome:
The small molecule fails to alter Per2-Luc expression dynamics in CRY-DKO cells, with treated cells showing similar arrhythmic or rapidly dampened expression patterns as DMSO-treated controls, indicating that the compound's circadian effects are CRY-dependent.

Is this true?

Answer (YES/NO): YES